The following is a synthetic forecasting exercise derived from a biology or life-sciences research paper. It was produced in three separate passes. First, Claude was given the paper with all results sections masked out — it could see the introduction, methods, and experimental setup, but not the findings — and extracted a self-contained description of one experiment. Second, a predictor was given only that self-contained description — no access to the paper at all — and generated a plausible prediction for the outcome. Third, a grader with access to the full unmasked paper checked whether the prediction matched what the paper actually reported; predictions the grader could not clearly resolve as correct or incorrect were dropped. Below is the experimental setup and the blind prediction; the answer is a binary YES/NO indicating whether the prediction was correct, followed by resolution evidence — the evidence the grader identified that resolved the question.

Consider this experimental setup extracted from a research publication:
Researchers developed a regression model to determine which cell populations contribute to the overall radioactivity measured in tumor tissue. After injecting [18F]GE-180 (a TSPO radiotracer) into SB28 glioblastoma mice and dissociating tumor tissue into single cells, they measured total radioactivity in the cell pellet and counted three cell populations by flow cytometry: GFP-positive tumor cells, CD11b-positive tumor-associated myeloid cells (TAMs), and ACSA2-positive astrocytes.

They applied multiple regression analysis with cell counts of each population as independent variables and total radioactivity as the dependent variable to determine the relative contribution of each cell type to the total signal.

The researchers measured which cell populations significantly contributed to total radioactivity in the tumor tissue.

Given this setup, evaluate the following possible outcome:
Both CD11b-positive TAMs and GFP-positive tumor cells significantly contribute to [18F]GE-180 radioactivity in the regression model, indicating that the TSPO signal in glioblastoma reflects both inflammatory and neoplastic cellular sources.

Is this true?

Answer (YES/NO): YES